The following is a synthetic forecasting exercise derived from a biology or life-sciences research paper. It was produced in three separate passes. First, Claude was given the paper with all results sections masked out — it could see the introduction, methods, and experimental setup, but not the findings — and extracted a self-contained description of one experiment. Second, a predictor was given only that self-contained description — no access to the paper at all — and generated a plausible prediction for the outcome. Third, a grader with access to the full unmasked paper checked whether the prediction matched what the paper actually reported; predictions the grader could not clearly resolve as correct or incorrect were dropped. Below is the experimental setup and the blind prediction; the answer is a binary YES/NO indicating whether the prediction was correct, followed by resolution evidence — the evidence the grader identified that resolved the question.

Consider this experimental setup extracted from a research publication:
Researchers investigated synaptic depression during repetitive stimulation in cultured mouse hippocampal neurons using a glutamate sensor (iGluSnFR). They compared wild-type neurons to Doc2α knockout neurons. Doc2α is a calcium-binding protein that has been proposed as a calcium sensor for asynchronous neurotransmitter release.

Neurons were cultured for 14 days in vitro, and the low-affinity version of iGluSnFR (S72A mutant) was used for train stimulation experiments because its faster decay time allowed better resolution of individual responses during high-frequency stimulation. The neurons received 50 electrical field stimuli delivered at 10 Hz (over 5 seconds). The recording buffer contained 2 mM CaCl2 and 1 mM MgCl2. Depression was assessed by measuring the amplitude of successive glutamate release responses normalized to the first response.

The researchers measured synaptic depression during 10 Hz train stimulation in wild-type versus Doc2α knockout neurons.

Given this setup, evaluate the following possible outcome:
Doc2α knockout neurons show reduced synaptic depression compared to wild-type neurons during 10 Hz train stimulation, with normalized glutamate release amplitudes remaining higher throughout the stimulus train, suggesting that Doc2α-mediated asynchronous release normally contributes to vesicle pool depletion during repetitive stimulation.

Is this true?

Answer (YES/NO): NO